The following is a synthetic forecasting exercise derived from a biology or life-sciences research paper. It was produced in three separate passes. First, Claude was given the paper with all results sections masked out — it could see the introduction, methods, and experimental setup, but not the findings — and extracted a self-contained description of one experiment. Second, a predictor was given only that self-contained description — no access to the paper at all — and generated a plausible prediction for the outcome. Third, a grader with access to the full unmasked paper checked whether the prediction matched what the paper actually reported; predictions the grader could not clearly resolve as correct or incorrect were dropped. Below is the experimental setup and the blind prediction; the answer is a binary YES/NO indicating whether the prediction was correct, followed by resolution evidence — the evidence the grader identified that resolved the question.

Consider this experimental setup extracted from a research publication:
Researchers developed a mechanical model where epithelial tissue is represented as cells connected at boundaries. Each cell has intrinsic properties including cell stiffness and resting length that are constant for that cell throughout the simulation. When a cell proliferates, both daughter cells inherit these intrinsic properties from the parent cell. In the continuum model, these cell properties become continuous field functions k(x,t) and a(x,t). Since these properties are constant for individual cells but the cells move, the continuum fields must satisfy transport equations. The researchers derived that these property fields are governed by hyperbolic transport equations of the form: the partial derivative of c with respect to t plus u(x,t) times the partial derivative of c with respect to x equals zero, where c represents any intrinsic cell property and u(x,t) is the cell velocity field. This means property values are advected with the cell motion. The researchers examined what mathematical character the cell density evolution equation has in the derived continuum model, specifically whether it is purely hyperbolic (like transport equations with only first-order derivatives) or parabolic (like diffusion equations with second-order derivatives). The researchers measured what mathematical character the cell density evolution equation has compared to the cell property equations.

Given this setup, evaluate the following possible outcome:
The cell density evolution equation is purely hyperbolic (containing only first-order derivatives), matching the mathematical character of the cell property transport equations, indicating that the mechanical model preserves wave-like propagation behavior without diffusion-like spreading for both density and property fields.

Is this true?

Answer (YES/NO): NO